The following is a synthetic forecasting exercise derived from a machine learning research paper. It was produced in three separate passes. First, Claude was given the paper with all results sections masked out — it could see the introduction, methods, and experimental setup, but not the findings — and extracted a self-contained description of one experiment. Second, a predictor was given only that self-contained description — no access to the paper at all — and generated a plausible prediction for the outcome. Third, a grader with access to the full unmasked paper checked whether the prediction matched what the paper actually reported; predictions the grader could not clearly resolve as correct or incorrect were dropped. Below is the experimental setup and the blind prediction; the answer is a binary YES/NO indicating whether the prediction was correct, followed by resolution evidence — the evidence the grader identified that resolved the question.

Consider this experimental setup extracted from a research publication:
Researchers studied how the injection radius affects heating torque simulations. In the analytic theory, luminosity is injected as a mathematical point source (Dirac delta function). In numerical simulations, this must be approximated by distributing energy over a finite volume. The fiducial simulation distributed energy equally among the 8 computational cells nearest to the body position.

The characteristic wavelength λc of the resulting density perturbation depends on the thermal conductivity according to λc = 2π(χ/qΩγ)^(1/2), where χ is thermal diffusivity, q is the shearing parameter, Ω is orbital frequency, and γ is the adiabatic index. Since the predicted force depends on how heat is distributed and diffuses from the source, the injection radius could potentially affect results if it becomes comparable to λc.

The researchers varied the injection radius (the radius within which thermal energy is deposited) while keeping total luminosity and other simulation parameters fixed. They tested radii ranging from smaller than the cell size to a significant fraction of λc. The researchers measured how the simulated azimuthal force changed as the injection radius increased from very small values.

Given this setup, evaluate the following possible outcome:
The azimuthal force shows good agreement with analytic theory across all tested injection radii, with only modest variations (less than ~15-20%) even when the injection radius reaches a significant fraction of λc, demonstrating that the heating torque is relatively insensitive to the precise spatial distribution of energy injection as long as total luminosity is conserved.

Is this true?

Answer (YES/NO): NO